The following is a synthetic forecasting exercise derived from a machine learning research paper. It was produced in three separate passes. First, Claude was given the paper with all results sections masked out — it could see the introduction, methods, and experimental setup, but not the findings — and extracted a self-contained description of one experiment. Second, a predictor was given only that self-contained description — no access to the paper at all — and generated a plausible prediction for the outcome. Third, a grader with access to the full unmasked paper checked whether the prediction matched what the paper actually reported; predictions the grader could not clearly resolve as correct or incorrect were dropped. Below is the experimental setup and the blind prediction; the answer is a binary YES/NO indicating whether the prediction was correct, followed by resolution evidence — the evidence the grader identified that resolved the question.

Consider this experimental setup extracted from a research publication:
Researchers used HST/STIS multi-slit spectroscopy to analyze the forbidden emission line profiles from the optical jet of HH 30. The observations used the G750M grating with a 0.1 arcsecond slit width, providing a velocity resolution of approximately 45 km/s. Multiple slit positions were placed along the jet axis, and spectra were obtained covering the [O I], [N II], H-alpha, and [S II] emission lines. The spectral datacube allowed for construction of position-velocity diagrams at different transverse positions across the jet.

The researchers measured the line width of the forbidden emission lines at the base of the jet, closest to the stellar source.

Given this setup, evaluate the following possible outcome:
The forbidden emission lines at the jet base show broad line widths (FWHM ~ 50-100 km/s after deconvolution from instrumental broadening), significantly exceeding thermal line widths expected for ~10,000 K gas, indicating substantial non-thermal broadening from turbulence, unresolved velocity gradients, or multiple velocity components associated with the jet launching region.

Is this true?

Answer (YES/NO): YES